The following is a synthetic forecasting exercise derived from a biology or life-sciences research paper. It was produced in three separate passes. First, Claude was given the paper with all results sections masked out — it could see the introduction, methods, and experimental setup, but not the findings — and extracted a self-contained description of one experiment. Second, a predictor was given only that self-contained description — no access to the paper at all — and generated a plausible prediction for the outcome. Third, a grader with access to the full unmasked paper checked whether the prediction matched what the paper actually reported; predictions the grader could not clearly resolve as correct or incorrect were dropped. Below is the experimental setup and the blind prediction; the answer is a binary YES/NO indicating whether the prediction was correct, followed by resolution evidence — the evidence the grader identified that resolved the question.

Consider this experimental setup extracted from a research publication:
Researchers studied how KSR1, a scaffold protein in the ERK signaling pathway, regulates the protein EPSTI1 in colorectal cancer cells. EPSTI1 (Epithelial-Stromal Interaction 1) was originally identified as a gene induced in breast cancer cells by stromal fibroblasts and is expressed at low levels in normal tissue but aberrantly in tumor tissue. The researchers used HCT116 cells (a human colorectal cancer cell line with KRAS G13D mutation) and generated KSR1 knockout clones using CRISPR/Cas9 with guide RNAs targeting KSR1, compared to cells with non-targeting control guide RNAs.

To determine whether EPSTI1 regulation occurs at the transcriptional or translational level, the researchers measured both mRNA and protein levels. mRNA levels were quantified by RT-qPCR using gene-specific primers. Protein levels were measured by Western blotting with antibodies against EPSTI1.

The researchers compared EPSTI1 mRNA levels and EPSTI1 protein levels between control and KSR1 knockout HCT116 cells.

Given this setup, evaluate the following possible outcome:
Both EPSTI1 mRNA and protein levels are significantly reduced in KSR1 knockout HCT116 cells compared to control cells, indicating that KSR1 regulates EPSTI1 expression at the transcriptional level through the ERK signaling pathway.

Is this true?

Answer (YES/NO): NO